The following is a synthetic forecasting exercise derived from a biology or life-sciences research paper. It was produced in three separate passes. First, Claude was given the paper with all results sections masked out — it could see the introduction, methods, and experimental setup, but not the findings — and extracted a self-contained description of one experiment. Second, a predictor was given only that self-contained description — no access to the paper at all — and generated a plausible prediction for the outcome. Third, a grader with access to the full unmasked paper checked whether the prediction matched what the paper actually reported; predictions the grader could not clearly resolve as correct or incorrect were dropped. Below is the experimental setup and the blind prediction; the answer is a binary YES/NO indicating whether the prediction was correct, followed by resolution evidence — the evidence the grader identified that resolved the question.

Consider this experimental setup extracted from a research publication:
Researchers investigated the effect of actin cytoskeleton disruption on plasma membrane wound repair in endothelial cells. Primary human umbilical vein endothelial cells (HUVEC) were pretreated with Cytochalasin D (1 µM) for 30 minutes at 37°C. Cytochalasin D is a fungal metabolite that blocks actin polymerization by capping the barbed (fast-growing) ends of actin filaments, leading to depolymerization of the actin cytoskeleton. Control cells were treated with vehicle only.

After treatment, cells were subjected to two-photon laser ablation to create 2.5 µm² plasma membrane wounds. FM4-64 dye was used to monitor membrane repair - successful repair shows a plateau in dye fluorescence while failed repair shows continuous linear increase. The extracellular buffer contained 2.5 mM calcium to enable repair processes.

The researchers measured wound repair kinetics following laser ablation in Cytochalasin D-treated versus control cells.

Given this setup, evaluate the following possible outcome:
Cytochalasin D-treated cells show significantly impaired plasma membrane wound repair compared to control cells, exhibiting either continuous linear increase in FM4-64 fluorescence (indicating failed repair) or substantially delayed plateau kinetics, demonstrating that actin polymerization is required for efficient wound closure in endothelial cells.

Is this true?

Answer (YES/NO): NO